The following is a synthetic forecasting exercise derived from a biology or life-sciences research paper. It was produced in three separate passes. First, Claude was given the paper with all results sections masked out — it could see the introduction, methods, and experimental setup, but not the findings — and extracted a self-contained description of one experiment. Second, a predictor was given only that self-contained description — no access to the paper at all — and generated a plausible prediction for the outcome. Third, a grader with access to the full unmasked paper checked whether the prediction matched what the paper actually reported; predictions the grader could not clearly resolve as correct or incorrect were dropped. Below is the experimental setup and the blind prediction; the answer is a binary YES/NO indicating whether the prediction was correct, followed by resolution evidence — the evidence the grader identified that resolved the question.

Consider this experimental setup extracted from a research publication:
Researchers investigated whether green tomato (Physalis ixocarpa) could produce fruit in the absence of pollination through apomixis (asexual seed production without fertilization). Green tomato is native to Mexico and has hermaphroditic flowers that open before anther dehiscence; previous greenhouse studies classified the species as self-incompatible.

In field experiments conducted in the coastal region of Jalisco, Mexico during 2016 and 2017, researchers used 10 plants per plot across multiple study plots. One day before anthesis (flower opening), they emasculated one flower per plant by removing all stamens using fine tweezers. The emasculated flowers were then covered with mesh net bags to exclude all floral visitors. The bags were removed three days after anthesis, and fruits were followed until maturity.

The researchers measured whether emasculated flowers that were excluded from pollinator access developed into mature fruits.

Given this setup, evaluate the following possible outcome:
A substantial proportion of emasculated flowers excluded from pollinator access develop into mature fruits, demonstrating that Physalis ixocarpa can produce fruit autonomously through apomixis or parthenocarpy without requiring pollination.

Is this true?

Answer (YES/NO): NO